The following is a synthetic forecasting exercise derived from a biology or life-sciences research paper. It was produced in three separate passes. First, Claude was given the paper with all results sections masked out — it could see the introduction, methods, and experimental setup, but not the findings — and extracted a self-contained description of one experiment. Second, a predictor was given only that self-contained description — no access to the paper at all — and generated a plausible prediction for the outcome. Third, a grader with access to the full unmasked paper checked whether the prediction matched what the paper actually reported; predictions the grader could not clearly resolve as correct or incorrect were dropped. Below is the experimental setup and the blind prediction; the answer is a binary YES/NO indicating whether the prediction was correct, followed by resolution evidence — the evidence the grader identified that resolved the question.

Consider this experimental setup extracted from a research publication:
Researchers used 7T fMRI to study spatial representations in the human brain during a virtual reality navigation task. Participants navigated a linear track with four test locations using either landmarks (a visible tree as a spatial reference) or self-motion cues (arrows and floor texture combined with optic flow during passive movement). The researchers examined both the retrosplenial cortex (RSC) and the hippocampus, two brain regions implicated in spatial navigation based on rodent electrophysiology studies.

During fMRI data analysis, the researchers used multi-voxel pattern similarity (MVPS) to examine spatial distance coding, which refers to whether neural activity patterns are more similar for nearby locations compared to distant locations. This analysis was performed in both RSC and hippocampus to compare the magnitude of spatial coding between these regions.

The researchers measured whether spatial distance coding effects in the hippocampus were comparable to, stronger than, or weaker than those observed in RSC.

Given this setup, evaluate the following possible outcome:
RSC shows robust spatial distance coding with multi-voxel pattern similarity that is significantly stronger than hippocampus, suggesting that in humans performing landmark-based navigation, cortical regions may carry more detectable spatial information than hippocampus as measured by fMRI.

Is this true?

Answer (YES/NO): YES